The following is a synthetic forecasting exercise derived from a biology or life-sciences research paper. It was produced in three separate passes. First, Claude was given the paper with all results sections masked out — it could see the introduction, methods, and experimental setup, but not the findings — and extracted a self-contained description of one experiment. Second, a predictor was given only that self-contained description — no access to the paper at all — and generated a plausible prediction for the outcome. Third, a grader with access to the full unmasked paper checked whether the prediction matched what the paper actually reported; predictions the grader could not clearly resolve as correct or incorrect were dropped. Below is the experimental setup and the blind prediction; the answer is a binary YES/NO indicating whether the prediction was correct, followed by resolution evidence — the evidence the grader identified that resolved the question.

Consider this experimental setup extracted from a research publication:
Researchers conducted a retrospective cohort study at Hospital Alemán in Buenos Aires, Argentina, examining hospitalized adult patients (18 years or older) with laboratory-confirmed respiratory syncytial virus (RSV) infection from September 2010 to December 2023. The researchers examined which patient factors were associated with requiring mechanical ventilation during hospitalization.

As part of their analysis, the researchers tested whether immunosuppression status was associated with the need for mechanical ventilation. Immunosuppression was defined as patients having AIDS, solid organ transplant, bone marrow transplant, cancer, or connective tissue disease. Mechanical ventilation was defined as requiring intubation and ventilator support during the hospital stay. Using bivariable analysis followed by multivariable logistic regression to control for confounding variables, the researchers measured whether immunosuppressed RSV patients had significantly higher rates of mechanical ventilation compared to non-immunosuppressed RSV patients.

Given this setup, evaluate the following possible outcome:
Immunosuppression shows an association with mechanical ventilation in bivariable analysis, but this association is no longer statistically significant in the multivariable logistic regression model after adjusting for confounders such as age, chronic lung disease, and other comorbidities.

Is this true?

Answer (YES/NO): NO